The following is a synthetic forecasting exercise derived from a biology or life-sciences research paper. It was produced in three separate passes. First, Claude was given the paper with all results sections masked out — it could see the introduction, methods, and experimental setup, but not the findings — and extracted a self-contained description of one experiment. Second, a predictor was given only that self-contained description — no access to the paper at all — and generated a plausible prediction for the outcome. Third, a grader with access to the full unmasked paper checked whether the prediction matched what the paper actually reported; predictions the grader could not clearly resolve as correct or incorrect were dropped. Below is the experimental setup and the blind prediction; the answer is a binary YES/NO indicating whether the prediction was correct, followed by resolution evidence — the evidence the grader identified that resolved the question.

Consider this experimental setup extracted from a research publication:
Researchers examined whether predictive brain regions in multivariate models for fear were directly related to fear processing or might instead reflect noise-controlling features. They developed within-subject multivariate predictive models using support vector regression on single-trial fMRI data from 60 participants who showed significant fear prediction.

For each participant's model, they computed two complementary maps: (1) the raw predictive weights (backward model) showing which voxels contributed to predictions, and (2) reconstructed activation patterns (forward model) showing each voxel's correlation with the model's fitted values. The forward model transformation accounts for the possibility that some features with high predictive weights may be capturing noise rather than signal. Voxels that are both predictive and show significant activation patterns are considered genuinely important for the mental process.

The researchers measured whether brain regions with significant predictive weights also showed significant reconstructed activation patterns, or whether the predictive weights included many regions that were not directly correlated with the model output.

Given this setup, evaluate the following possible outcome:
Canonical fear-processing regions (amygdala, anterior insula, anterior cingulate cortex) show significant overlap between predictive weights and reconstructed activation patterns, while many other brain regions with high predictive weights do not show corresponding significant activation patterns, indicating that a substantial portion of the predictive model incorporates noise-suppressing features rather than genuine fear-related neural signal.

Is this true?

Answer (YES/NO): NO